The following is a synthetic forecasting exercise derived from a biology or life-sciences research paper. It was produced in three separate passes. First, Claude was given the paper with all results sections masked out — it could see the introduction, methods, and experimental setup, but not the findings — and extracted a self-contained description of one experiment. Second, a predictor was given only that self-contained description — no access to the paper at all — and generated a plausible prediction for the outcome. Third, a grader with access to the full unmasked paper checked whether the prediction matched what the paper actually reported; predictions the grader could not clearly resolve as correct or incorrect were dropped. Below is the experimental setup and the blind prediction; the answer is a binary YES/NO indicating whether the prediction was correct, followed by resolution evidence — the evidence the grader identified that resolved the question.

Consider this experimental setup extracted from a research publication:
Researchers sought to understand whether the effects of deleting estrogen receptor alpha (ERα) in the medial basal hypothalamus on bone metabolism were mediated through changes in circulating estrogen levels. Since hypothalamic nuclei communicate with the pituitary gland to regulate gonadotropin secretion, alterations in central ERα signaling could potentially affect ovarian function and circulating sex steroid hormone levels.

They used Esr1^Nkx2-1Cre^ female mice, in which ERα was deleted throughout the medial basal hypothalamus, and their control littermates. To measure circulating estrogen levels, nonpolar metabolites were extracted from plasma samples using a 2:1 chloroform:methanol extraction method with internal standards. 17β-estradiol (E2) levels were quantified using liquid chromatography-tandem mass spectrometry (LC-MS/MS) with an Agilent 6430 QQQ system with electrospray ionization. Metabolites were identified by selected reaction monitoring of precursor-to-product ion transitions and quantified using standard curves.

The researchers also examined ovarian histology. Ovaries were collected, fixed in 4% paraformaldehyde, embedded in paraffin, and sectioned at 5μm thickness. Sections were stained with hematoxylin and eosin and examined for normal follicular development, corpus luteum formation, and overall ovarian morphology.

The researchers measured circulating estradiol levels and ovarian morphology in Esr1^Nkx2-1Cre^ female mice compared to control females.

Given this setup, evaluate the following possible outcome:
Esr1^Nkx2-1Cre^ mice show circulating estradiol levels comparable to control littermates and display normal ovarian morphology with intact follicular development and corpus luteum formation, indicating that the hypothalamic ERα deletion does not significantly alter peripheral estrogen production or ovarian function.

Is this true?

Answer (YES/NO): NO